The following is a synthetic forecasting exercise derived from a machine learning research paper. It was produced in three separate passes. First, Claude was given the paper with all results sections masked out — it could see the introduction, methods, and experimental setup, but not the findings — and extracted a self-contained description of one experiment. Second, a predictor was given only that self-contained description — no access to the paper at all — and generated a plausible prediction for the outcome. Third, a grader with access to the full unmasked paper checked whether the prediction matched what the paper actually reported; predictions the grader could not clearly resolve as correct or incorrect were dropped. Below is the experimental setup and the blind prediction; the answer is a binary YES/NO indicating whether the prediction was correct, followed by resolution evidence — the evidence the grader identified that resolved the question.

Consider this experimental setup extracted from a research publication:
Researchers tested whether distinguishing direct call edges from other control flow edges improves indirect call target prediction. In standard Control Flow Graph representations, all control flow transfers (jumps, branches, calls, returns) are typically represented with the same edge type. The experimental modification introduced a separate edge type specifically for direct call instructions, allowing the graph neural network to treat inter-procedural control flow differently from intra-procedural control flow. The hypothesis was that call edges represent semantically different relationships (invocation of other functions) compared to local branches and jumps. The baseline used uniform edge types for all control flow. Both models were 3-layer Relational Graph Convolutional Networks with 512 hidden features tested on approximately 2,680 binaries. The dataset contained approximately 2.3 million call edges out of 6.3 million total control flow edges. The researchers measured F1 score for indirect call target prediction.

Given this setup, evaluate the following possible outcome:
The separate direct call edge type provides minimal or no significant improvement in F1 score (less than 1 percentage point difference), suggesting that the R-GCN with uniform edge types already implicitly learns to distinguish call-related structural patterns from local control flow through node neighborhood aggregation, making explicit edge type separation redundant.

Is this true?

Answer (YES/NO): YES